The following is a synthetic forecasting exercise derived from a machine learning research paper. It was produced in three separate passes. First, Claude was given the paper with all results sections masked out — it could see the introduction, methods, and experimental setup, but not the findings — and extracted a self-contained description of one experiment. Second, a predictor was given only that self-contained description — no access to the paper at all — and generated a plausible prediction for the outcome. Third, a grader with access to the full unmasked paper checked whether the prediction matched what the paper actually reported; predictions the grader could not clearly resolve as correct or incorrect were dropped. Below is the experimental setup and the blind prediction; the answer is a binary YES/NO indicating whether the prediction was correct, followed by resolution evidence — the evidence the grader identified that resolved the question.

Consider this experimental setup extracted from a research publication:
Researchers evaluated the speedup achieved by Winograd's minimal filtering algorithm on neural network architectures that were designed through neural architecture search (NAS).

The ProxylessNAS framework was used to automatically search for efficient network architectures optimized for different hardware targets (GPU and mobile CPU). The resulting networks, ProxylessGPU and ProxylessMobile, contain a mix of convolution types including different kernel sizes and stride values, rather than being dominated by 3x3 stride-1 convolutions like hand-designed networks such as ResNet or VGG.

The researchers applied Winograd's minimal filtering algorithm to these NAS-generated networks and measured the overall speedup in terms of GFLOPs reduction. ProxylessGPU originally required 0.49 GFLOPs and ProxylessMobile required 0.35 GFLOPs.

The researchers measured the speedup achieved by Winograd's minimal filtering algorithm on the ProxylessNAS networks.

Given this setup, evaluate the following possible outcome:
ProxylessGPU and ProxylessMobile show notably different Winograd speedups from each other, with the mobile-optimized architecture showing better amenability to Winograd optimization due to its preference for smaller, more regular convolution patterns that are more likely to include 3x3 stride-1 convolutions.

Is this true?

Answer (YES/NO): NO